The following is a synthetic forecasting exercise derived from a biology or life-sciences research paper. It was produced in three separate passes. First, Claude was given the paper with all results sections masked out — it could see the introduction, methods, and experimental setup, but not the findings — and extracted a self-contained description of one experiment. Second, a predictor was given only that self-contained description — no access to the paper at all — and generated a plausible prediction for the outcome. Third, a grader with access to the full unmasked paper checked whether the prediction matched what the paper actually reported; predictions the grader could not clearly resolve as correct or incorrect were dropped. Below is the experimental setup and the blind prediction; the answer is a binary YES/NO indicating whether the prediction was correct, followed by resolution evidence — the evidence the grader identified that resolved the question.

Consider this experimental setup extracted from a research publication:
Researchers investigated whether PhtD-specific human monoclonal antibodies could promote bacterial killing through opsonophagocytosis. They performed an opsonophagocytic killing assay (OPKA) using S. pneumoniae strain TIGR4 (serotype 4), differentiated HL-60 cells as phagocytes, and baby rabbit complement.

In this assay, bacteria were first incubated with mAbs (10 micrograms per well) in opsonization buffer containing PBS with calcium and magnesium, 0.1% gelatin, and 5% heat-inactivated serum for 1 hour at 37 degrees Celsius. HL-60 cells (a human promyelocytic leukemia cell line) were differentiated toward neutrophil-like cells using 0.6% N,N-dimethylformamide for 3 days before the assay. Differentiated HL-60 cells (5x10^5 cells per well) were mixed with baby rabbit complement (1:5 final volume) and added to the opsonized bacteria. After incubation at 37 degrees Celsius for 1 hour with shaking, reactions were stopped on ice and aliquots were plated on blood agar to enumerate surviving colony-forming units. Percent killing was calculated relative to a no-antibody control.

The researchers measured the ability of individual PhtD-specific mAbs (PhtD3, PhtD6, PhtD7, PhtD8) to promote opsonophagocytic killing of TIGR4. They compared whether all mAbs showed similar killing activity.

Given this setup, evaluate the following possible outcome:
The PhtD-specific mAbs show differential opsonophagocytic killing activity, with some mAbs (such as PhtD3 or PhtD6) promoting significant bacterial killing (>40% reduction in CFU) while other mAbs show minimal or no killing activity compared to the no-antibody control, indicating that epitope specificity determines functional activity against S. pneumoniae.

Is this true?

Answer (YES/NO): NO